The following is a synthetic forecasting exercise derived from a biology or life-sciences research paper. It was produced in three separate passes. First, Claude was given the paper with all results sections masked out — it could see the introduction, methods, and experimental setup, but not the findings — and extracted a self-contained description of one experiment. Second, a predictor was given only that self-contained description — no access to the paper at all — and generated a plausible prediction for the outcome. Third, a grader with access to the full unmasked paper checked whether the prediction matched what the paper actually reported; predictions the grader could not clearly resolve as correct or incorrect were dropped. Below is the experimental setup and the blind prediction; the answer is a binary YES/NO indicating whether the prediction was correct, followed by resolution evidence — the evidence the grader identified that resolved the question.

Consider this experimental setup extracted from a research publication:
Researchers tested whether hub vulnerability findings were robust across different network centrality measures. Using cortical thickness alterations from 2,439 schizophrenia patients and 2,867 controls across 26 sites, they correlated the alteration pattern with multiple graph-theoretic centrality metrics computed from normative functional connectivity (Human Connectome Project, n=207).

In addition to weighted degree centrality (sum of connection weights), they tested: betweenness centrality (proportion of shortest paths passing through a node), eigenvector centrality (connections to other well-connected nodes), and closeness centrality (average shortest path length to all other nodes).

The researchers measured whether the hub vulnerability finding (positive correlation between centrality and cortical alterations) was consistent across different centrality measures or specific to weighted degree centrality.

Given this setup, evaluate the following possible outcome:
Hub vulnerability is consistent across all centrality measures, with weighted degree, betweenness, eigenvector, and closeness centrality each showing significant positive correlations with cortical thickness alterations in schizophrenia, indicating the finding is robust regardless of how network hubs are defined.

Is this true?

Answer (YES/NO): YES